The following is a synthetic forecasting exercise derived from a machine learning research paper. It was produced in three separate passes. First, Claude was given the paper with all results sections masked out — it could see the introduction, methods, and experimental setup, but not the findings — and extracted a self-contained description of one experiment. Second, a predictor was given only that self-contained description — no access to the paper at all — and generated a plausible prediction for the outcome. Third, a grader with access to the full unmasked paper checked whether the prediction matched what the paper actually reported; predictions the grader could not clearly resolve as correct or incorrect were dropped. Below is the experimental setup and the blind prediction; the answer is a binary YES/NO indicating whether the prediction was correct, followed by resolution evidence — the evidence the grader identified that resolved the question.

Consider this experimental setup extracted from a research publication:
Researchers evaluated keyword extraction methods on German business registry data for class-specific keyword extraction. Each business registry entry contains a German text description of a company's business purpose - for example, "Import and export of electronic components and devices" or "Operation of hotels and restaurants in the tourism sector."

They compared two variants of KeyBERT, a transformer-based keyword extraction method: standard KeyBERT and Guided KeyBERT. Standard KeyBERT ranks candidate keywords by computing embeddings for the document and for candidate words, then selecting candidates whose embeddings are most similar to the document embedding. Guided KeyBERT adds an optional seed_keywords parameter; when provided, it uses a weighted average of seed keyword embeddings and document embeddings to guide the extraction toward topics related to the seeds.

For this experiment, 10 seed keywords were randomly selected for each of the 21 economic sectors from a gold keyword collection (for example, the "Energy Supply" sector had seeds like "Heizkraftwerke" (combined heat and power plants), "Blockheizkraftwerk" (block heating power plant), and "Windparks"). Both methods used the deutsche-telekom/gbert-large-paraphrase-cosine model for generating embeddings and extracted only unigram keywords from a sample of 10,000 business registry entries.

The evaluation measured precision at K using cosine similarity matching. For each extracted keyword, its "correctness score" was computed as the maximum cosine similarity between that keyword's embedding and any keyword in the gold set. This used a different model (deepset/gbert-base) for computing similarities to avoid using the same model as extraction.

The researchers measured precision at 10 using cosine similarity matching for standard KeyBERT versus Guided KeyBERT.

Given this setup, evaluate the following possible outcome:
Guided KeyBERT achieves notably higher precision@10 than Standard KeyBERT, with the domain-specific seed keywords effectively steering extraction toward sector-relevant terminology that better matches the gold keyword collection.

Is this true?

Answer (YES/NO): NO